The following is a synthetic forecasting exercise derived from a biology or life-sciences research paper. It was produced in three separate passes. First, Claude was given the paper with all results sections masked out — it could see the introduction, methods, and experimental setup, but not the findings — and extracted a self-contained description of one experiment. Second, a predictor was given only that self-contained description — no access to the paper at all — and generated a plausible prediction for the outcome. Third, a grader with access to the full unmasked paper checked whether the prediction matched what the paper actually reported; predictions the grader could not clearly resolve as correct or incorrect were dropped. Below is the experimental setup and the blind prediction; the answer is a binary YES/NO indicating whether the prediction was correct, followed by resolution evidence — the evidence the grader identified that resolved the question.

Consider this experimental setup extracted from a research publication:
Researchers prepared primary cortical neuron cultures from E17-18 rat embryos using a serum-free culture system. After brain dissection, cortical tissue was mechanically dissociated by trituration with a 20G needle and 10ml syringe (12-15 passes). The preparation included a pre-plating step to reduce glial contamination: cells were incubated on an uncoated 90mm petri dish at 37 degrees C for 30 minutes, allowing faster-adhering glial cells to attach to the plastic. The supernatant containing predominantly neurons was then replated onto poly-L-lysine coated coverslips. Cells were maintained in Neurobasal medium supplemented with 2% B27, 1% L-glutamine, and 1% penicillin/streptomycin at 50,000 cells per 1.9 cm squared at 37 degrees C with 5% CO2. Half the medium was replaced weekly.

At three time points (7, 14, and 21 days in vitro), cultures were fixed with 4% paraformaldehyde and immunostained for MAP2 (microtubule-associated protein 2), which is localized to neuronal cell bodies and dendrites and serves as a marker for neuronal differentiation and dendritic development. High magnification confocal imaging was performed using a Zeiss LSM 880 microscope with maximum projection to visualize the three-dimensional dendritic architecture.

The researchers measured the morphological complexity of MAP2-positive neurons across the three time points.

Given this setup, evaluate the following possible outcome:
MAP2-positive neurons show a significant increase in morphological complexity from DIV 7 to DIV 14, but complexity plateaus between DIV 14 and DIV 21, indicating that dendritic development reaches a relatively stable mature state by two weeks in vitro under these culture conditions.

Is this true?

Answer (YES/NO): NO